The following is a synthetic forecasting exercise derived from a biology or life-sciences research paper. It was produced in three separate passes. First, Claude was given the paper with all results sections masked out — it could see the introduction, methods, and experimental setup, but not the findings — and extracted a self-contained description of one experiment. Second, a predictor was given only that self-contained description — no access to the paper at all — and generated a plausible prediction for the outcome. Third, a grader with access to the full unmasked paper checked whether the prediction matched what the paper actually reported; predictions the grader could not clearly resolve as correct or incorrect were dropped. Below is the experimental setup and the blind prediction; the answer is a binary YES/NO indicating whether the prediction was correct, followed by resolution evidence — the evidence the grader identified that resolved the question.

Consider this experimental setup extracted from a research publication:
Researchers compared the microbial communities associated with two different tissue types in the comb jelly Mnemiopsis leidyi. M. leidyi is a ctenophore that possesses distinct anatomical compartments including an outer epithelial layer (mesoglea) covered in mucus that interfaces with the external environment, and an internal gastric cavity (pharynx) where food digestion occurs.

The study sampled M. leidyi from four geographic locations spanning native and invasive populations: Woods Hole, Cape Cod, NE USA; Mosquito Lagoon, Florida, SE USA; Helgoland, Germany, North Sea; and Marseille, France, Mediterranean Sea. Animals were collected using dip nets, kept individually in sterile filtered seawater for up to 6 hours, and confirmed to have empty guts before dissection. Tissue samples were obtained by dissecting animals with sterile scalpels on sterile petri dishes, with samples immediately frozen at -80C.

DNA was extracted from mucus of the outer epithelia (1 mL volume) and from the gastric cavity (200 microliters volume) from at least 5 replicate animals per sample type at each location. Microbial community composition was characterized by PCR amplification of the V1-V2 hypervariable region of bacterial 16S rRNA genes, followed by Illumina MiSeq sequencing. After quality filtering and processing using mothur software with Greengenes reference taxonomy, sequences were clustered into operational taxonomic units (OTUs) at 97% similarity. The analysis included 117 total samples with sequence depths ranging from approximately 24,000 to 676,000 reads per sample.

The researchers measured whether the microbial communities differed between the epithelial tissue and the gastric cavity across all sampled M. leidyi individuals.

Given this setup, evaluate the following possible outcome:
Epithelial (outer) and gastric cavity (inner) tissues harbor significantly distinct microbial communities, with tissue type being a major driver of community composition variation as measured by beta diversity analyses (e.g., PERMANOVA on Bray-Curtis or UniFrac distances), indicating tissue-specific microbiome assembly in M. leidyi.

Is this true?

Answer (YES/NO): YES